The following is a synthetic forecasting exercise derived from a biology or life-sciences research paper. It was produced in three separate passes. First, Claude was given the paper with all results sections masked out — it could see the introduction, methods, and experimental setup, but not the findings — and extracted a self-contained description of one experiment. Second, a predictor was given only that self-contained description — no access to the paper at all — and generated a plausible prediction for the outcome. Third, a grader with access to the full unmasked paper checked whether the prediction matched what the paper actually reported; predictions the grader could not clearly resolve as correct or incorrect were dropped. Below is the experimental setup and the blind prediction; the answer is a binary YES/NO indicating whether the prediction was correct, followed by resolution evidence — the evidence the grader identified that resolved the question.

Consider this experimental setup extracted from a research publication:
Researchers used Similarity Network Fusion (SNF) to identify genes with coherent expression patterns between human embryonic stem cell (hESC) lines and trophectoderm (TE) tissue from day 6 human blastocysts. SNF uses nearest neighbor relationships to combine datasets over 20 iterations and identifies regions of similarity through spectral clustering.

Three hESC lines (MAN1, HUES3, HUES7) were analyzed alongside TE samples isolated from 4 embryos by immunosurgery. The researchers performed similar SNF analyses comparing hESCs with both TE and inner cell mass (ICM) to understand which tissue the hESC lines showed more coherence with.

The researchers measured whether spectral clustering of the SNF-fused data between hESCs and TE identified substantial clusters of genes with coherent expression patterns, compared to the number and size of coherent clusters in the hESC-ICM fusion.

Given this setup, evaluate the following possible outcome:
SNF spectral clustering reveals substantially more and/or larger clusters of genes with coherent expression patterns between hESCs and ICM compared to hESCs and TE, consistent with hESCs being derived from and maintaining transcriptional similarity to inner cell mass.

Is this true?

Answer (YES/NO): NO